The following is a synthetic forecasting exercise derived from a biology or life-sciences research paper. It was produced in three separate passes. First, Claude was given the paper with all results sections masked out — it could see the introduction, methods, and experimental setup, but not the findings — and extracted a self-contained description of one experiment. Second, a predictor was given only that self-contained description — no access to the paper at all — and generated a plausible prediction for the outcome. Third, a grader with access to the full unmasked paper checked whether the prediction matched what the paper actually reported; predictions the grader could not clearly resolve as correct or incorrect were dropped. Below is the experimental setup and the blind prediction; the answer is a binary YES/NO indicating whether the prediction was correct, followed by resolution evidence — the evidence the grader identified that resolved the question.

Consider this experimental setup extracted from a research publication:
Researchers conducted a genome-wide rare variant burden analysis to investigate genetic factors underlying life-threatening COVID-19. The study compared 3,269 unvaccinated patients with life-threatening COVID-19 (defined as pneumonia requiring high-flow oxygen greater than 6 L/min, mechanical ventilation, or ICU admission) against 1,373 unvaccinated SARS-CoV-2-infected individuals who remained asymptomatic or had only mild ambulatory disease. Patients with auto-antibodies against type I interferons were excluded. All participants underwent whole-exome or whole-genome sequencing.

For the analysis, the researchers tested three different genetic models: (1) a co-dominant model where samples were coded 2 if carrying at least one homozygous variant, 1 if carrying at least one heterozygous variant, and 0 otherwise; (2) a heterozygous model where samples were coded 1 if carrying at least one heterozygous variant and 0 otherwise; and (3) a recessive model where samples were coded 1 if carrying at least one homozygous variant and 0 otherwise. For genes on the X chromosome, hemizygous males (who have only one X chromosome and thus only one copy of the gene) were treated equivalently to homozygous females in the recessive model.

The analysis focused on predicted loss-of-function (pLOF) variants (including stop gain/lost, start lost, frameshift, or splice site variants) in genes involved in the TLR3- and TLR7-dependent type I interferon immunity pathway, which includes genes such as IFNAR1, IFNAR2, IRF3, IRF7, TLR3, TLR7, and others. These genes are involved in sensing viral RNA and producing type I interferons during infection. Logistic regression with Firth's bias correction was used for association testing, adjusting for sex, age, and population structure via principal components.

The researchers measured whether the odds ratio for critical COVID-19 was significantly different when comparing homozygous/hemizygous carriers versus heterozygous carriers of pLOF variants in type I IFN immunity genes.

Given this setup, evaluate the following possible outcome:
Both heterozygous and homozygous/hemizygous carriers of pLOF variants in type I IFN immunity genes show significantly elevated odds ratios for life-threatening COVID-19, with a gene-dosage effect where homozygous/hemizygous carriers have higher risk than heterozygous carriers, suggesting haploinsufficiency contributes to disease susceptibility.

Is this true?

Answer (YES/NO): YES